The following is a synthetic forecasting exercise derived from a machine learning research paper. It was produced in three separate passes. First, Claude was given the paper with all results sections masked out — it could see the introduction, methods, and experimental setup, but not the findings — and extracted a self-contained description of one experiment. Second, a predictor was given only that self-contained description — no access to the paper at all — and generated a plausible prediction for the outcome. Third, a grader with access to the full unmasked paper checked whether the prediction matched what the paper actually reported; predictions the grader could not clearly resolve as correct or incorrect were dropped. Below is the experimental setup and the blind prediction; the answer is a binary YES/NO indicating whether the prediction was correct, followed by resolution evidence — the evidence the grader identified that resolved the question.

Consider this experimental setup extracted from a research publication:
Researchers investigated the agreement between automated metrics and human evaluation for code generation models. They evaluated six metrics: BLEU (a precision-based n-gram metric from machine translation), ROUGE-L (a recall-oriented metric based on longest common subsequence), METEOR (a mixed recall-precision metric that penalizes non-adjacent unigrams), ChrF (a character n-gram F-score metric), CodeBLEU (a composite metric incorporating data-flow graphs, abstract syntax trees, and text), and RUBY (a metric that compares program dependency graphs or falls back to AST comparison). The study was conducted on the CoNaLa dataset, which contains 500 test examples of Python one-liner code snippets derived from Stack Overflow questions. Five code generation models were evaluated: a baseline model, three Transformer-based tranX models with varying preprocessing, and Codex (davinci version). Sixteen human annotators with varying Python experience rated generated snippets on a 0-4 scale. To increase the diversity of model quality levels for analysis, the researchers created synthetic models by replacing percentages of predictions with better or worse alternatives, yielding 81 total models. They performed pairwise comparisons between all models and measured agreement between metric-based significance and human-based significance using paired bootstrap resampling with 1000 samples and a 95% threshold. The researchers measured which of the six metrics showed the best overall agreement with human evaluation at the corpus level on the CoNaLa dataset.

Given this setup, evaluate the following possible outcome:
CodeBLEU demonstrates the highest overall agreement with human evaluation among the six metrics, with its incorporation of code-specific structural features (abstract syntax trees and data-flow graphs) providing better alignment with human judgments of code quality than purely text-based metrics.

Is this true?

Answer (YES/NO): NO